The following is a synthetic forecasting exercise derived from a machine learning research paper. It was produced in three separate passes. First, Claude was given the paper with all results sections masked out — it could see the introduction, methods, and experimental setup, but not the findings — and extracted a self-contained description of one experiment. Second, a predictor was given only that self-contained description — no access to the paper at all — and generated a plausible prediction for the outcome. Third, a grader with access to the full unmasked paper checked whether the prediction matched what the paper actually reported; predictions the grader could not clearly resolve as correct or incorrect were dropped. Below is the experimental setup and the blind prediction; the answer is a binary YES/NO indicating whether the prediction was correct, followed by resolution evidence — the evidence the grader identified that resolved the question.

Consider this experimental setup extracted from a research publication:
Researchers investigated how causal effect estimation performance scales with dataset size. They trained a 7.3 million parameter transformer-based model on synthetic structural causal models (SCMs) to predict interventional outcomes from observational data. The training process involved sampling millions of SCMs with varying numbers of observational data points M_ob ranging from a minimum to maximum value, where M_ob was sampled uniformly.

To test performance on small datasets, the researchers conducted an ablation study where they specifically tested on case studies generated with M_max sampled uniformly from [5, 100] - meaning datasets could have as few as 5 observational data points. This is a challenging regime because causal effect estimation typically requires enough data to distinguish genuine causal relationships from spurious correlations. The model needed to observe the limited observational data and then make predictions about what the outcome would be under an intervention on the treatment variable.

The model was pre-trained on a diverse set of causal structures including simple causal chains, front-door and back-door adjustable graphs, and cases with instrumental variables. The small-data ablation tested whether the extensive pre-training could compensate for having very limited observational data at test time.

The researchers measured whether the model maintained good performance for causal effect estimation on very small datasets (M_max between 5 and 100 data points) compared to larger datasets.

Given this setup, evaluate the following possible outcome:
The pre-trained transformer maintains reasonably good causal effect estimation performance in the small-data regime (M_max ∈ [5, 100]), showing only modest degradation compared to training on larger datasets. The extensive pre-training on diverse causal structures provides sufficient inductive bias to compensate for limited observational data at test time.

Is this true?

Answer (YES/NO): YES